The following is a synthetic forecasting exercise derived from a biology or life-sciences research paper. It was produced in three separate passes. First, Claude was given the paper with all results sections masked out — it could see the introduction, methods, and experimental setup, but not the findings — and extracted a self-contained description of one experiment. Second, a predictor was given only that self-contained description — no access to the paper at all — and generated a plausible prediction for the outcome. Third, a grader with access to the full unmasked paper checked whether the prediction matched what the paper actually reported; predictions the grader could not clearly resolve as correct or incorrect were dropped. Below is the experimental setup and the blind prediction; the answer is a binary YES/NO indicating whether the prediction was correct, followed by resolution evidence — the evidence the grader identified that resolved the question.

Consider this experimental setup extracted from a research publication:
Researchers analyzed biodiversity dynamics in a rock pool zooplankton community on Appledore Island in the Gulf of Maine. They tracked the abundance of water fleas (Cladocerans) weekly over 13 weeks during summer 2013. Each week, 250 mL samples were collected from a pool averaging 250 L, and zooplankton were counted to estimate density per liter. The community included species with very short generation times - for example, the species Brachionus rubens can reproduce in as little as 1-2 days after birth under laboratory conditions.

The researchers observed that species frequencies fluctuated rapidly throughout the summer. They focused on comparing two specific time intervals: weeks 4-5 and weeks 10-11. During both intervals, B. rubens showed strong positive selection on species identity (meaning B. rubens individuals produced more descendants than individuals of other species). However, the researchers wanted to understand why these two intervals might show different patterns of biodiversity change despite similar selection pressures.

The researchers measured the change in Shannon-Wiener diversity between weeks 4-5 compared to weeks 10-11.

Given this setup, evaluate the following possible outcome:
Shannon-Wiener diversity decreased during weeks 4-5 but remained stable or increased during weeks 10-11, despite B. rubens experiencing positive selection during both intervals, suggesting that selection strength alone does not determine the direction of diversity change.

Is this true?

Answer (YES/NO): NO